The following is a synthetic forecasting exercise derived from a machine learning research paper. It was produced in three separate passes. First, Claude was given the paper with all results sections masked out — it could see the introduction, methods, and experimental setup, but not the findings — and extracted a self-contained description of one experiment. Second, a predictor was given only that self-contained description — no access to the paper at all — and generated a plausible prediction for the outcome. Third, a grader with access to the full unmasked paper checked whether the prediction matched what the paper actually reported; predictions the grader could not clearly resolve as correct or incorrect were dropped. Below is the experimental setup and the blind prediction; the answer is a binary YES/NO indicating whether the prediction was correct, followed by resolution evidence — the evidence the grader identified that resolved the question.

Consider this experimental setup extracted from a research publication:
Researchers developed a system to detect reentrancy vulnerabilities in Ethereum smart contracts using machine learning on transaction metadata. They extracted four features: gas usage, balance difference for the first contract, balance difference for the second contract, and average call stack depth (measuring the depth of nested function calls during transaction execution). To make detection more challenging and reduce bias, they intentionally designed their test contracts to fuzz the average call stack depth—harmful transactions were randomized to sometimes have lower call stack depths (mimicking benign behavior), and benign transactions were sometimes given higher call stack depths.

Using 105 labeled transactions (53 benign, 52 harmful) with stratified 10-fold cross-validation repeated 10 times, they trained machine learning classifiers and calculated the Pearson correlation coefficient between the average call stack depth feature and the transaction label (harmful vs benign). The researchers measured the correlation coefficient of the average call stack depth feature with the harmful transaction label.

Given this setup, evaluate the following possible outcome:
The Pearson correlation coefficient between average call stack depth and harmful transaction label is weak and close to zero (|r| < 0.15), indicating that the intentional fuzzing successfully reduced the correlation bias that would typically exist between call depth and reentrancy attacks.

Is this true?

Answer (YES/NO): YES